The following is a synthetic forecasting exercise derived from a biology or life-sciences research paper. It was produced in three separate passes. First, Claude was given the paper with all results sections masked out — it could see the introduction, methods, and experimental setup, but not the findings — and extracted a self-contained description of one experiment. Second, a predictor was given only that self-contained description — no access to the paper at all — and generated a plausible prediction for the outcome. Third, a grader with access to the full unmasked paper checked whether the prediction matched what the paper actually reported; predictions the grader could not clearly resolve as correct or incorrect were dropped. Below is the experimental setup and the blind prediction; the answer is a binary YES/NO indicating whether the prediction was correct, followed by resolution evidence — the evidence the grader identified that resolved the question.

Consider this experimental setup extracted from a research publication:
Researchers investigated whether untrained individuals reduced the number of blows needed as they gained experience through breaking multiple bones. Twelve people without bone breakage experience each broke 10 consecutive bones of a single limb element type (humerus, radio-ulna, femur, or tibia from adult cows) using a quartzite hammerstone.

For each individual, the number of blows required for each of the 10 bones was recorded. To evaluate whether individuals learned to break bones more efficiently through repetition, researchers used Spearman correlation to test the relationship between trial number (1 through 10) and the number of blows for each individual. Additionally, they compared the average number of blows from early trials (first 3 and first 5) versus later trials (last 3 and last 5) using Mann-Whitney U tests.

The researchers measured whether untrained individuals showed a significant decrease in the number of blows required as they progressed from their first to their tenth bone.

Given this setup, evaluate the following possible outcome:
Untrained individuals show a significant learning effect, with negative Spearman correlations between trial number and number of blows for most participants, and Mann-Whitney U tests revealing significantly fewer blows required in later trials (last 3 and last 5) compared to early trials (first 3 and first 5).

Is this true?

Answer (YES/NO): NO